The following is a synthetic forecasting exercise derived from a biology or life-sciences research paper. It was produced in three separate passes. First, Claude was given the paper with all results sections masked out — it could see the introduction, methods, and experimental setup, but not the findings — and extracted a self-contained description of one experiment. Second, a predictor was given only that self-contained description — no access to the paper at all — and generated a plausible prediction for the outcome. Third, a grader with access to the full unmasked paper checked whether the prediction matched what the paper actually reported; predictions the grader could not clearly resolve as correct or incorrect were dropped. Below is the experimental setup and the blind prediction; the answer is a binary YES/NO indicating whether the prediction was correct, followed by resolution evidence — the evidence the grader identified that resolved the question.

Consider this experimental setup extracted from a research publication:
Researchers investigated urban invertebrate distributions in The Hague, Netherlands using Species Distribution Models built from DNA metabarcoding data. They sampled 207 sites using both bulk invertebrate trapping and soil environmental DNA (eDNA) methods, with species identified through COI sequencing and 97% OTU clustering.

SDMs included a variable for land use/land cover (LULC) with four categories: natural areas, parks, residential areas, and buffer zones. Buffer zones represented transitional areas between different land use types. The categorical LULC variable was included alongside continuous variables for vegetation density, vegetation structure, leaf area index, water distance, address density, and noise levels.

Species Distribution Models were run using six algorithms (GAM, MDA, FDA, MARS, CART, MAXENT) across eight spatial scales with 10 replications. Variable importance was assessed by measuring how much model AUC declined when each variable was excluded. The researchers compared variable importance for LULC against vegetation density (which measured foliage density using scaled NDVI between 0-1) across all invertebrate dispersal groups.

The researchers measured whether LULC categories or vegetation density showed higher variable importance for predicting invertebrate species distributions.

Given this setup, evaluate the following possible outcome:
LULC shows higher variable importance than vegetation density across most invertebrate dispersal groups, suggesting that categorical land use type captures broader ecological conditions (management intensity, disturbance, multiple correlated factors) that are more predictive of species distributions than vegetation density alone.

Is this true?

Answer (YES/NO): NO